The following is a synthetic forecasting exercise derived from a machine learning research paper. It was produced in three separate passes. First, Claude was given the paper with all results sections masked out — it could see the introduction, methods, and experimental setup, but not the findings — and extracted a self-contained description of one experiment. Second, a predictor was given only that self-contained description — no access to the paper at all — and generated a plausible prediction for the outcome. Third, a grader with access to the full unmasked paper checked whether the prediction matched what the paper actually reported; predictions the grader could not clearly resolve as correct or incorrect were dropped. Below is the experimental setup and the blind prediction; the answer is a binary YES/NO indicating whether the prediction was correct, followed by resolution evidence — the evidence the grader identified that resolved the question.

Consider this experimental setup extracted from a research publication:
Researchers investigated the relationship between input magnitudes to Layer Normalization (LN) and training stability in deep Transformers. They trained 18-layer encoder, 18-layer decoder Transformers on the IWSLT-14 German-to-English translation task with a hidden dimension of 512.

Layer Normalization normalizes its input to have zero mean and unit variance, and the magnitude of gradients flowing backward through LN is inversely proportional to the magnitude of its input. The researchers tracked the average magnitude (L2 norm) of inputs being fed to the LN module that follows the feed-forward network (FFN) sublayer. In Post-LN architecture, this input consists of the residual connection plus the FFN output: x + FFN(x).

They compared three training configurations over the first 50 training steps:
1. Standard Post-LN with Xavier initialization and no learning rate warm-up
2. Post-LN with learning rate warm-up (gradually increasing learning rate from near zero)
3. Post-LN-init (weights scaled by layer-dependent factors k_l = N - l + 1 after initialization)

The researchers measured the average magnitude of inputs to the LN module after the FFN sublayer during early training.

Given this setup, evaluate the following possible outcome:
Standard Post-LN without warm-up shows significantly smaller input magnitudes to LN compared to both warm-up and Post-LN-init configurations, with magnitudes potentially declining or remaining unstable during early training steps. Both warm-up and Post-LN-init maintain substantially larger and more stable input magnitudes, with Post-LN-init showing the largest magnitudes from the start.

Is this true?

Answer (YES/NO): NO